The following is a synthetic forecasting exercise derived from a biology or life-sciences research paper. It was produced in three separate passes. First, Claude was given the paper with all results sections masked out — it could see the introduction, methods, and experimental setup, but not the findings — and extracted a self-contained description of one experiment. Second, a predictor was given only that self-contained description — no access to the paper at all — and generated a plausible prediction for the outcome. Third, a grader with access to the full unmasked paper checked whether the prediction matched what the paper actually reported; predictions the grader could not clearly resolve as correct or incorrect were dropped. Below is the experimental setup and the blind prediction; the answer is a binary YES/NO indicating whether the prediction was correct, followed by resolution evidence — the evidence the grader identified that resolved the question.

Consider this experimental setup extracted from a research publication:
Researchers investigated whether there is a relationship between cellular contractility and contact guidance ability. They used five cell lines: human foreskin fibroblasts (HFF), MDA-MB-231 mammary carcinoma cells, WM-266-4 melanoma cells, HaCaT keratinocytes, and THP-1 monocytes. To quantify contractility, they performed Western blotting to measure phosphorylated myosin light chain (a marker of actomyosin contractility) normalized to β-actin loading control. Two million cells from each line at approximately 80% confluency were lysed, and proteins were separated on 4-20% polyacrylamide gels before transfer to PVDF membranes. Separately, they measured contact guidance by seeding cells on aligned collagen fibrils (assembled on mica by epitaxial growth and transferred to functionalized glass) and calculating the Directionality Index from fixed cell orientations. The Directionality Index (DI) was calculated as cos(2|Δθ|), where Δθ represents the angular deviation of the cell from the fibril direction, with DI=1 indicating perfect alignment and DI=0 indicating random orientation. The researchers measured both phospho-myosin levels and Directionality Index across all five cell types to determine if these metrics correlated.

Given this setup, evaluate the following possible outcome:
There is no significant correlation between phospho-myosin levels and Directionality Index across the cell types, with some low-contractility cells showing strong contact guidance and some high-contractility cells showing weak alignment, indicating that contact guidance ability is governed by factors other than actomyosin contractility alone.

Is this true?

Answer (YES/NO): NO